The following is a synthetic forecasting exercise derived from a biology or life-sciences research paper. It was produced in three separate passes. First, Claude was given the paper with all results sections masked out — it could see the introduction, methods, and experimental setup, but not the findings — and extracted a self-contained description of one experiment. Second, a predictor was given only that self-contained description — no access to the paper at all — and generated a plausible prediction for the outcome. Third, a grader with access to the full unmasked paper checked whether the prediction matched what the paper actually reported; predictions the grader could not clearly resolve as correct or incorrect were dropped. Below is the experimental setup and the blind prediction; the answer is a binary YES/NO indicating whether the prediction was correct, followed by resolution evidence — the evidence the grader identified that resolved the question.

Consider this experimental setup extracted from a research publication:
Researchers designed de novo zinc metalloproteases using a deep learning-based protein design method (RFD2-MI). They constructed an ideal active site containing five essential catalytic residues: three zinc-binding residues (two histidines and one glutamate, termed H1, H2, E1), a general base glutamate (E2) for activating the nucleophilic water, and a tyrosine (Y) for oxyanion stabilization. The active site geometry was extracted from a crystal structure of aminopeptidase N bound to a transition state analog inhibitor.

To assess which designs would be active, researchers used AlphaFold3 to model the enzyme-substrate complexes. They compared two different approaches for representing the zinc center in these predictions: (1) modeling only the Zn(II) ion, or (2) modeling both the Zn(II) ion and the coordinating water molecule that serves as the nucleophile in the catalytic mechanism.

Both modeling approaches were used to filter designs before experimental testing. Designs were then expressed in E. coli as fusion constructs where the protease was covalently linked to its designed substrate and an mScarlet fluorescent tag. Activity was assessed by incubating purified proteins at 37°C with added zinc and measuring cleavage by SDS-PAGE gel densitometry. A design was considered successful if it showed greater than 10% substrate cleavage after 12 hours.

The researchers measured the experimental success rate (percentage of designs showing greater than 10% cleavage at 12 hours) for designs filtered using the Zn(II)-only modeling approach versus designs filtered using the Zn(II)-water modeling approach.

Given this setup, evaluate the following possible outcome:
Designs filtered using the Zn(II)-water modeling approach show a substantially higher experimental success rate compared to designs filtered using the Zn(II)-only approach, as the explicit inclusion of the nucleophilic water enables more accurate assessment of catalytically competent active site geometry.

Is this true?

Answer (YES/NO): YES